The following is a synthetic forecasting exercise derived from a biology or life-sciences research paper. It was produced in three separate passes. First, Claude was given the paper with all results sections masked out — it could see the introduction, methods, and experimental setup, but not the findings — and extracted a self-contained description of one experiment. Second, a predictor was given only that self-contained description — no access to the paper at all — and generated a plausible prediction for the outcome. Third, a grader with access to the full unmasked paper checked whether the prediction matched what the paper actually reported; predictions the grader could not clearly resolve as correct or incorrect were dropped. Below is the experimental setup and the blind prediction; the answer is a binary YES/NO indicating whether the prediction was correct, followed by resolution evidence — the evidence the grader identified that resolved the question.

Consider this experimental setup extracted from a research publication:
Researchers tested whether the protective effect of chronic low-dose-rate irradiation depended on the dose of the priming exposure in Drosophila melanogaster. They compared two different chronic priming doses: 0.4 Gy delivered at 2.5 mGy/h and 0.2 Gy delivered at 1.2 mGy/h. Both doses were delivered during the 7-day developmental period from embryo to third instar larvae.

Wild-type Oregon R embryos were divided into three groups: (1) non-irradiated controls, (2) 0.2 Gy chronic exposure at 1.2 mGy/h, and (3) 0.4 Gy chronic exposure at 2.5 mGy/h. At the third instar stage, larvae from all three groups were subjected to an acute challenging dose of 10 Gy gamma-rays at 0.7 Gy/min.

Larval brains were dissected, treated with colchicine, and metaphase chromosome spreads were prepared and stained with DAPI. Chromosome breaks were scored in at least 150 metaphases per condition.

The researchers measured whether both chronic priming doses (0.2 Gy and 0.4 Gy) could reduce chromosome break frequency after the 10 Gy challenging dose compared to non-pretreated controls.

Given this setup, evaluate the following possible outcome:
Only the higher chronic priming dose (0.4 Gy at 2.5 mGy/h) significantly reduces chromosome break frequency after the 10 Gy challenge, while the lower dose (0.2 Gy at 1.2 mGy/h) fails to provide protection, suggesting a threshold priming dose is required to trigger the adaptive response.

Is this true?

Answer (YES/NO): YES